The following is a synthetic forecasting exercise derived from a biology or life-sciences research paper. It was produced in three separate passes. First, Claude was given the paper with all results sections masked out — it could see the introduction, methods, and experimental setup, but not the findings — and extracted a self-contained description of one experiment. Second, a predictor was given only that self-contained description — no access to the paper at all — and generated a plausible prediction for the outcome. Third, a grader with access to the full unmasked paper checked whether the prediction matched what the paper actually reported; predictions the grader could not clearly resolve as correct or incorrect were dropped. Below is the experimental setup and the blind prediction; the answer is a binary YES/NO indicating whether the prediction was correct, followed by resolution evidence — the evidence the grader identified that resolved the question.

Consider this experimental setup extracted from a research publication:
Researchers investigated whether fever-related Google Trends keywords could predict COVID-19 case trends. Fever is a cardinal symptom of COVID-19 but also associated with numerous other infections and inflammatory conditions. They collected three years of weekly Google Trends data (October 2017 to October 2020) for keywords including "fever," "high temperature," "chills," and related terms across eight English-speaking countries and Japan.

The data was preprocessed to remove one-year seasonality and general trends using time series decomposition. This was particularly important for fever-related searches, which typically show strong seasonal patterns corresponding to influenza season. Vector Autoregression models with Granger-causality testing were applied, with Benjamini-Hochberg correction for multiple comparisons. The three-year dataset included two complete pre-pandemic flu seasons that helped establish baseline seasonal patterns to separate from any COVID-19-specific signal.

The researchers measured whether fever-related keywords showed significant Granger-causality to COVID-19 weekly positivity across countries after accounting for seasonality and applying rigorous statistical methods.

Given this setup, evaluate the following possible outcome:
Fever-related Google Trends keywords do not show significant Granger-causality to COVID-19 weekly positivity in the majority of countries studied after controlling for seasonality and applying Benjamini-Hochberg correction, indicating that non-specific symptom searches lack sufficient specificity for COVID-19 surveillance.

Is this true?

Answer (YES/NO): YES